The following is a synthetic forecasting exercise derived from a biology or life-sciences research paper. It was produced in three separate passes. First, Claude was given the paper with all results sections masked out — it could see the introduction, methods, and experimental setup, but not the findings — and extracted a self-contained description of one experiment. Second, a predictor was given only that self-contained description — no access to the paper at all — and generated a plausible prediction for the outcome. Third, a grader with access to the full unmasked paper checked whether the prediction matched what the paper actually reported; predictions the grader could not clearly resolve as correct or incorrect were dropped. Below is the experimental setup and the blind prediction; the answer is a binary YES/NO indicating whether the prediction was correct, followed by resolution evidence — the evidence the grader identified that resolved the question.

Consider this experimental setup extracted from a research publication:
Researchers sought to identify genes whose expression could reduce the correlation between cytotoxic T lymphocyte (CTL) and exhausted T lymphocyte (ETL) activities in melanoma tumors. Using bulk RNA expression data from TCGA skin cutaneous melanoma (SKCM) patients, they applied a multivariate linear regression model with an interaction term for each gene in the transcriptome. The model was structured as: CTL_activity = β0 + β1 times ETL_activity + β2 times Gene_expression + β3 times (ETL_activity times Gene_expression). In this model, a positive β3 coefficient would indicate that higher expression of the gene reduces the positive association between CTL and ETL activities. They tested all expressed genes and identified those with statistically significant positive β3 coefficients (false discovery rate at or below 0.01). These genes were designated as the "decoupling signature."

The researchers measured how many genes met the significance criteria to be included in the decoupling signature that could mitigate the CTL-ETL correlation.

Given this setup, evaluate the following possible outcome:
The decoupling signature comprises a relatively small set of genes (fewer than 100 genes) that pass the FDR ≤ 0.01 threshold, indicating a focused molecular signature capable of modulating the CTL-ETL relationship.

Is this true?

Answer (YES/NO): NO